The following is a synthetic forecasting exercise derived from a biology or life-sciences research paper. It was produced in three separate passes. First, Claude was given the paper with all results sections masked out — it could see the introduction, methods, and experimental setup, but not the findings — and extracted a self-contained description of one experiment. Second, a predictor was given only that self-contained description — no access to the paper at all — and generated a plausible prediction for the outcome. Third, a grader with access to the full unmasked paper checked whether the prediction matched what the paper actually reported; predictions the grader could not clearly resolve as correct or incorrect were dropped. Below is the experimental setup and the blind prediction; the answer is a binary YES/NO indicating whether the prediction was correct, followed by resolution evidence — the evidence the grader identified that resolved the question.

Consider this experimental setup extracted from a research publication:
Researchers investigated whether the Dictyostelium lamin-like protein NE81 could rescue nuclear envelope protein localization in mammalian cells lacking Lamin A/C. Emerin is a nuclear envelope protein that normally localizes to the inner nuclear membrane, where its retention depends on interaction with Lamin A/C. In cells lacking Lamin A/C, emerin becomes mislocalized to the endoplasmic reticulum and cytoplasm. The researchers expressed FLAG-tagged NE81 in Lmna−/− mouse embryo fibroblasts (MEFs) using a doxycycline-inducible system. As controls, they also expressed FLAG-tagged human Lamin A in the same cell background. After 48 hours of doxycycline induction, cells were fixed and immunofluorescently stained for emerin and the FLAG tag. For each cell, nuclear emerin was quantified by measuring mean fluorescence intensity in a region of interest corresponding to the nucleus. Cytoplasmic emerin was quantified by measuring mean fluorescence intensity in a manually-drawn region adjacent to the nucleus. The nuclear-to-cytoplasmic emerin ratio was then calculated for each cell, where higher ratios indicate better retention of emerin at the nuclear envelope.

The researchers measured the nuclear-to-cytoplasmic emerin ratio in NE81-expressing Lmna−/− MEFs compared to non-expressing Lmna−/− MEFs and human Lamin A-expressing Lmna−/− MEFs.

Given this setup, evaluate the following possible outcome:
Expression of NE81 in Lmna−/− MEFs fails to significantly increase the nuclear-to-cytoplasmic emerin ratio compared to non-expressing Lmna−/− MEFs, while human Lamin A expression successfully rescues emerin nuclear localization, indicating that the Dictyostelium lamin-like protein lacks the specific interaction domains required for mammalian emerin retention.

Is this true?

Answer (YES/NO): YES